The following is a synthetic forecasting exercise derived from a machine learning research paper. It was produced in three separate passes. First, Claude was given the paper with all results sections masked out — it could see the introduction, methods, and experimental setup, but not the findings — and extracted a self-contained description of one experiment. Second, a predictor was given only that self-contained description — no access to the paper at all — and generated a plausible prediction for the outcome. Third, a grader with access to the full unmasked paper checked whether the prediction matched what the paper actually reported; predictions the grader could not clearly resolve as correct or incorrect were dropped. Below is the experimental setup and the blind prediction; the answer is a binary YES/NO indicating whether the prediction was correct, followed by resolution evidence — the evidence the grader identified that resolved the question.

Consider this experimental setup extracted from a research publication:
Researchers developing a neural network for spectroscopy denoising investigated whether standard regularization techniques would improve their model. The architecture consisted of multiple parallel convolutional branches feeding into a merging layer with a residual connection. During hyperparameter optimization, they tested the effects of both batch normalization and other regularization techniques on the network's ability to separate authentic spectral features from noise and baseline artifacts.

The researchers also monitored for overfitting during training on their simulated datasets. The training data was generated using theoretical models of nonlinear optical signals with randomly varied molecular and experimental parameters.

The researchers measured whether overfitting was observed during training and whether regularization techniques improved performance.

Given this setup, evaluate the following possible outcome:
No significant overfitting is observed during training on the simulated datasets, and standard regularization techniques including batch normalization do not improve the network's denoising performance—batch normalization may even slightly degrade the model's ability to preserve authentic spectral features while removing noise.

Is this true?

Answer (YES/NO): YES